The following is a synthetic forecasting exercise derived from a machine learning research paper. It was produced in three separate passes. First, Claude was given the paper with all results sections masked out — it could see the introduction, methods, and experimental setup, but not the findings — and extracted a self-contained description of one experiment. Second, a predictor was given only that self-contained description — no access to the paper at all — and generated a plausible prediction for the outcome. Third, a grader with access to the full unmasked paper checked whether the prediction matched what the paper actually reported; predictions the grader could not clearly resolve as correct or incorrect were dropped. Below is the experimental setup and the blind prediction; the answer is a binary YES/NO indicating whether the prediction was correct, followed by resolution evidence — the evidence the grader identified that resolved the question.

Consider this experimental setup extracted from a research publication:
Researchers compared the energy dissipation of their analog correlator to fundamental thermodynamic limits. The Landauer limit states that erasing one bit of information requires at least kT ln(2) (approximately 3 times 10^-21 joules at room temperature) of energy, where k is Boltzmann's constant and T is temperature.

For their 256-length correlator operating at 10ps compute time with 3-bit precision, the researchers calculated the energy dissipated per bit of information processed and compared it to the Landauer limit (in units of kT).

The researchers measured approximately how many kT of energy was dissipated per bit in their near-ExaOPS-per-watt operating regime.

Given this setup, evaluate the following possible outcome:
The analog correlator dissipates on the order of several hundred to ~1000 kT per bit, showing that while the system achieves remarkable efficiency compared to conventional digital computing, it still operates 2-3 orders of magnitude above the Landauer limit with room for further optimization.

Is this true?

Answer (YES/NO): NO